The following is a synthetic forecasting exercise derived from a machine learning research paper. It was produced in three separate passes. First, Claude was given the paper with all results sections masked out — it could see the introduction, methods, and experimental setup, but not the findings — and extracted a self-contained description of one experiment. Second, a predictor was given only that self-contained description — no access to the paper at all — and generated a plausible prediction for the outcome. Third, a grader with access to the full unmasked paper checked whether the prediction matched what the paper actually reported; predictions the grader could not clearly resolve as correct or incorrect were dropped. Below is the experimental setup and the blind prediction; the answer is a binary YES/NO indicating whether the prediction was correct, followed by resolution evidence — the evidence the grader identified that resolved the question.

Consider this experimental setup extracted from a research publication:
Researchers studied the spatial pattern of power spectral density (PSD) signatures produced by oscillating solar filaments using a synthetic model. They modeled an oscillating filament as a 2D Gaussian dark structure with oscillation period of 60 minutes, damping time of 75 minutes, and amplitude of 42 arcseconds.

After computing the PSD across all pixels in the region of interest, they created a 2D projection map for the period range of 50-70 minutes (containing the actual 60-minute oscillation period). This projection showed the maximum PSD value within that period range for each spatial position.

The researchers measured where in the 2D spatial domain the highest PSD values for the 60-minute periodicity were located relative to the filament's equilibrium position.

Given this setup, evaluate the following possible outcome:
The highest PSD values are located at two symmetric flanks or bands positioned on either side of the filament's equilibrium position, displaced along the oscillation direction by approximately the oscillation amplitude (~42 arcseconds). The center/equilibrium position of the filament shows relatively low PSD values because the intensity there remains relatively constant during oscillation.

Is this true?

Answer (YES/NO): NO